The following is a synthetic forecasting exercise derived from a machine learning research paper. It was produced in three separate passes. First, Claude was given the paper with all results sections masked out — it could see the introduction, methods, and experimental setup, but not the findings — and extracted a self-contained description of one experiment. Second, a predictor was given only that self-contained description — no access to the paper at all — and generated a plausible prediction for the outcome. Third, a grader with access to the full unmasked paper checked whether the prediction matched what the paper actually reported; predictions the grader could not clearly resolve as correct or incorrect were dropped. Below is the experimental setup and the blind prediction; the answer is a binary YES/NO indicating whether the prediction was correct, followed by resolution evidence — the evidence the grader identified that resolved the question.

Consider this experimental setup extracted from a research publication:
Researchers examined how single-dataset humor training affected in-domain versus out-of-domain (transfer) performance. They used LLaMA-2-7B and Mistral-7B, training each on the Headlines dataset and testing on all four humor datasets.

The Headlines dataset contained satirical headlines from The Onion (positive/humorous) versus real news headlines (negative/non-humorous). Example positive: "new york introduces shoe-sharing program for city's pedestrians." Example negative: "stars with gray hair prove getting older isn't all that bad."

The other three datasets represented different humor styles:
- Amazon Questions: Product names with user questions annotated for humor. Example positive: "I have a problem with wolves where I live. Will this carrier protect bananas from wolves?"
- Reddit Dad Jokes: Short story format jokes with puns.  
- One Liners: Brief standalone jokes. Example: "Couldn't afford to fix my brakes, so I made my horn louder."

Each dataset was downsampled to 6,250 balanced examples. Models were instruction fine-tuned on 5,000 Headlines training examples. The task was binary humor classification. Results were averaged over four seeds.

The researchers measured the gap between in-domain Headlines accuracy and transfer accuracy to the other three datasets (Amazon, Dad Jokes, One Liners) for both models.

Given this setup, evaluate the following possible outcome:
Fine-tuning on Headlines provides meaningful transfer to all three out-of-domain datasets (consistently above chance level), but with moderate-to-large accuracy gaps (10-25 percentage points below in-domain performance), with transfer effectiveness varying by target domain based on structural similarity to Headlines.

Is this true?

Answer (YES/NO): NO